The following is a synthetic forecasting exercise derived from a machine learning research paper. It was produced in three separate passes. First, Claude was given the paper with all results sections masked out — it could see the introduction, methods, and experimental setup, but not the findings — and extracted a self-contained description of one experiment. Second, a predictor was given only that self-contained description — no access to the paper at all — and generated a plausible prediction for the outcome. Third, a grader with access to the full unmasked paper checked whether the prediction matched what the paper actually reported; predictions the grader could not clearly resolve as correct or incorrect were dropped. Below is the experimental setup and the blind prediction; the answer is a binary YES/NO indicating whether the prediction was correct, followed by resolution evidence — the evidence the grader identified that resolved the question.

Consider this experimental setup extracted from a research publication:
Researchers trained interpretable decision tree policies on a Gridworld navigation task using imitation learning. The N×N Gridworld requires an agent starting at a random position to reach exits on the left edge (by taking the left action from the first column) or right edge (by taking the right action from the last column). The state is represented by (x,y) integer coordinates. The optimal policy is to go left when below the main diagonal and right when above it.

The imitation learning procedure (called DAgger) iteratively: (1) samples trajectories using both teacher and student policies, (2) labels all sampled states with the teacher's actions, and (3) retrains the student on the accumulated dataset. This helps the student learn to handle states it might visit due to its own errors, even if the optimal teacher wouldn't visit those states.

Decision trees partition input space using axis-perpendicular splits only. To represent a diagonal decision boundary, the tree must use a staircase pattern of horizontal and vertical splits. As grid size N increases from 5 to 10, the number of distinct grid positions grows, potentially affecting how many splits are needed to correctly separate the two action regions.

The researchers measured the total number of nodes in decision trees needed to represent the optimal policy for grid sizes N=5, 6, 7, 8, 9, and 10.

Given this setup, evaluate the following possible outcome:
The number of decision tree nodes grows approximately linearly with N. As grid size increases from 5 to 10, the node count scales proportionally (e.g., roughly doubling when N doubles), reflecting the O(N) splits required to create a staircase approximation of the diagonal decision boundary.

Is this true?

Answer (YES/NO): YES